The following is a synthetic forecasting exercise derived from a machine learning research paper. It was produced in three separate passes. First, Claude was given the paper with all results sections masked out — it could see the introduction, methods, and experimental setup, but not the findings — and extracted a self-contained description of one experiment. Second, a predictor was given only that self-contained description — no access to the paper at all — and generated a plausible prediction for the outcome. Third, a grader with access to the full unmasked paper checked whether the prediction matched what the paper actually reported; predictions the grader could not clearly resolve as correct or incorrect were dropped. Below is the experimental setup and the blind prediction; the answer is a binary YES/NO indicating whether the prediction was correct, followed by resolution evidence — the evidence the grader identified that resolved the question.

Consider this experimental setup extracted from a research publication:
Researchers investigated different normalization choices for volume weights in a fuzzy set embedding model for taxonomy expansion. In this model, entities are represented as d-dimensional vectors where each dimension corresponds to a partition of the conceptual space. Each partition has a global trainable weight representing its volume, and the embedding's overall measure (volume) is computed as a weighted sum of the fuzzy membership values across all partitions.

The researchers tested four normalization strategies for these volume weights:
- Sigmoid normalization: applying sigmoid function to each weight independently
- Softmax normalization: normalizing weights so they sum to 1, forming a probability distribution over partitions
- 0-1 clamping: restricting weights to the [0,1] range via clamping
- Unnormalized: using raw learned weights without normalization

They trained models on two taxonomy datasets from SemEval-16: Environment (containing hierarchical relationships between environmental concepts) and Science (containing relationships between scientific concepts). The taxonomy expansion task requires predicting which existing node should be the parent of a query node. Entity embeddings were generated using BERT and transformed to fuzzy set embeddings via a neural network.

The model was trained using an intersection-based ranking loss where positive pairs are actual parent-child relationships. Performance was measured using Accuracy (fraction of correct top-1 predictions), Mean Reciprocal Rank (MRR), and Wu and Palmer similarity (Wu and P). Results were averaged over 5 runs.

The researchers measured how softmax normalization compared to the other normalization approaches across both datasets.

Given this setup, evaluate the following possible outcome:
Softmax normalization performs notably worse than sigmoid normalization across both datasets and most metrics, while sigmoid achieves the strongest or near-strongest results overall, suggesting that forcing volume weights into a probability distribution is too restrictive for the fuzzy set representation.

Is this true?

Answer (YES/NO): YES